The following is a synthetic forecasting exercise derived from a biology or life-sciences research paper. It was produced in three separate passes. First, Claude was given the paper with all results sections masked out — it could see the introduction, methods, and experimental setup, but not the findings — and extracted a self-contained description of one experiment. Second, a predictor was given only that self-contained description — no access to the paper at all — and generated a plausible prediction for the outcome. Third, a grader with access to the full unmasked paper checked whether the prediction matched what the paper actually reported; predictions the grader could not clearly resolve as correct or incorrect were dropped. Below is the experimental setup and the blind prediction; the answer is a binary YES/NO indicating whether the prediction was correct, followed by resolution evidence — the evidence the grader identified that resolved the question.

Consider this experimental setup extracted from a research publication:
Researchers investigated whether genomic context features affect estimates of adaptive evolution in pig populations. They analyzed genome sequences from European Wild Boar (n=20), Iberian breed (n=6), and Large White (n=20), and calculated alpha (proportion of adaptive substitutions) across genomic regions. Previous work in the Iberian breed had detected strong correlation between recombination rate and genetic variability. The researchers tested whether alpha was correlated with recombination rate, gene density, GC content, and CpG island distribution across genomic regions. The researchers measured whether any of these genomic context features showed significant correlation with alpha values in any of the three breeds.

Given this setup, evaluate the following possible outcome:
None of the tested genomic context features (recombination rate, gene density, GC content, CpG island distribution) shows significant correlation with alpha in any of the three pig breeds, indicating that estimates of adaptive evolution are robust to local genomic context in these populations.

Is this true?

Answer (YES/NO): YES